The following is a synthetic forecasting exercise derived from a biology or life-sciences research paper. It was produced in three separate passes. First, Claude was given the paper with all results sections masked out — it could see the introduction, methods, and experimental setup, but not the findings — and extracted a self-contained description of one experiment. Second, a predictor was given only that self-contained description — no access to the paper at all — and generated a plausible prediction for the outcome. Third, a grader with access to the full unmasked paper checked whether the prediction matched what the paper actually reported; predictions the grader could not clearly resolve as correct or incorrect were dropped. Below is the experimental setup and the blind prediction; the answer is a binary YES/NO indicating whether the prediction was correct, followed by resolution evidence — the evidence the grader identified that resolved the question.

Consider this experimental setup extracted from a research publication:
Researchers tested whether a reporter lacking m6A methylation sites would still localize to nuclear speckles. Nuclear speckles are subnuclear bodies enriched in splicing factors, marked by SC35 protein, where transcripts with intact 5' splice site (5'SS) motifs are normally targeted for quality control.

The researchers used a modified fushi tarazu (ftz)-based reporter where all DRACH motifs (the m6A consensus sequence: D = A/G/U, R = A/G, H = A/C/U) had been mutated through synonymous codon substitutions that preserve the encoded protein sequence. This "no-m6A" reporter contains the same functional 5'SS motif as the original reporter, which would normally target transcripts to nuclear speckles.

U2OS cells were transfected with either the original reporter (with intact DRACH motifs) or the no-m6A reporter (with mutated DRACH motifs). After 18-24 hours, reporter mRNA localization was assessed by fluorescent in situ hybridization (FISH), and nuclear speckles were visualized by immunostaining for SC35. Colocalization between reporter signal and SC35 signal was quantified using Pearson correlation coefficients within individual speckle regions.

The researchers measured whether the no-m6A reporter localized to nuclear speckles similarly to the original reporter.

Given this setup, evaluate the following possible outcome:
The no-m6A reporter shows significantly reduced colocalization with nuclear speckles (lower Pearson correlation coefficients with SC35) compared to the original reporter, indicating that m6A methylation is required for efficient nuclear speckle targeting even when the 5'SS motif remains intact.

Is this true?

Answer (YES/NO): NO